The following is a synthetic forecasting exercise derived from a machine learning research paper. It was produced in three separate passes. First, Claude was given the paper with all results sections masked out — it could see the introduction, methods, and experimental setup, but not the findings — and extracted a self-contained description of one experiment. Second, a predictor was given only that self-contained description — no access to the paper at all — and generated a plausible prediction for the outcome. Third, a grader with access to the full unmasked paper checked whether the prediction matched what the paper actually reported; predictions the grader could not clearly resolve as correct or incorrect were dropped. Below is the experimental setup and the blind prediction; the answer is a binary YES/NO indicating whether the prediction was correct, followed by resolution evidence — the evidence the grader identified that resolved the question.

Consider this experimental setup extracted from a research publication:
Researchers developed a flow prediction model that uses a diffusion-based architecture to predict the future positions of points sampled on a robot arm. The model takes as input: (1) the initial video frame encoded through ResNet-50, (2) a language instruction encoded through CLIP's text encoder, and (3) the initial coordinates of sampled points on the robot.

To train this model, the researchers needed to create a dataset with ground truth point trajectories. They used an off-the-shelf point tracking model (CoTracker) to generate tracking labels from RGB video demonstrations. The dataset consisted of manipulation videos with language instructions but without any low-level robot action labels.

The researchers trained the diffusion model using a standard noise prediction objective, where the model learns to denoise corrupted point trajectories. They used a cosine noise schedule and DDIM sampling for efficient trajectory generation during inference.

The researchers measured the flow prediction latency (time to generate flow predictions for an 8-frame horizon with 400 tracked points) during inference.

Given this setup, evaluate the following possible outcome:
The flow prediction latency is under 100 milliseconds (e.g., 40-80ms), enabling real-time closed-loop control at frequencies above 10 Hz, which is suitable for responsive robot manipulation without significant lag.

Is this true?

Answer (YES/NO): NO